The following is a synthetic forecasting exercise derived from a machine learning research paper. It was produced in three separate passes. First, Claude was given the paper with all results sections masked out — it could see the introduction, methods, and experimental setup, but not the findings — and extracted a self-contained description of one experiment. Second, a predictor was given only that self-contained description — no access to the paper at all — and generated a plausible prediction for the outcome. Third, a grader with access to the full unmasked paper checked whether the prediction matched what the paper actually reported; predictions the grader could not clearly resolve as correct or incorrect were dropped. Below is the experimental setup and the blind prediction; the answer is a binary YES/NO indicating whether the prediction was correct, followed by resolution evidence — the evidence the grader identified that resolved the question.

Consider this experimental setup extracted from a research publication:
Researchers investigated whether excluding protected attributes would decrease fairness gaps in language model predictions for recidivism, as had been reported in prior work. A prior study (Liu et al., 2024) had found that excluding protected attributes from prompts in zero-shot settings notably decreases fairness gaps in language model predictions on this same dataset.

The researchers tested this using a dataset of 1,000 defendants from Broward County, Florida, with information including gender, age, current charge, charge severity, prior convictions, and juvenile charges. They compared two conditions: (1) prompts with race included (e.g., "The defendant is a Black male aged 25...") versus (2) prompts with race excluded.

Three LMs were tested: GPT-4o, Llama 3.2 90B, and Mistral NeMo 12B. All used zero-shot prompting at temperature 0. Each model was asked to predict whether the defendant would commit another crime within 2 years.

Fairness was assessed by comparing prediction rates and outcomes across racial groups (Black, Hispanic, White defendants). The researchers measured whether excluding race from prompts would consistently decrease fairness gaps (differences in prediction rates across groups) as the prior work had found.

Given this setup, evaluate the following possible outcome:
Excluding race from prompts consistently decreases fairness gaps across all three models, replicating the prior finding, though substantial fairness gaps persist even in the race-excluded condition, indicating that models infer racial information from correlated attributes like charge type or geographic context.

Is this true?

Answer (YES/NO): NO